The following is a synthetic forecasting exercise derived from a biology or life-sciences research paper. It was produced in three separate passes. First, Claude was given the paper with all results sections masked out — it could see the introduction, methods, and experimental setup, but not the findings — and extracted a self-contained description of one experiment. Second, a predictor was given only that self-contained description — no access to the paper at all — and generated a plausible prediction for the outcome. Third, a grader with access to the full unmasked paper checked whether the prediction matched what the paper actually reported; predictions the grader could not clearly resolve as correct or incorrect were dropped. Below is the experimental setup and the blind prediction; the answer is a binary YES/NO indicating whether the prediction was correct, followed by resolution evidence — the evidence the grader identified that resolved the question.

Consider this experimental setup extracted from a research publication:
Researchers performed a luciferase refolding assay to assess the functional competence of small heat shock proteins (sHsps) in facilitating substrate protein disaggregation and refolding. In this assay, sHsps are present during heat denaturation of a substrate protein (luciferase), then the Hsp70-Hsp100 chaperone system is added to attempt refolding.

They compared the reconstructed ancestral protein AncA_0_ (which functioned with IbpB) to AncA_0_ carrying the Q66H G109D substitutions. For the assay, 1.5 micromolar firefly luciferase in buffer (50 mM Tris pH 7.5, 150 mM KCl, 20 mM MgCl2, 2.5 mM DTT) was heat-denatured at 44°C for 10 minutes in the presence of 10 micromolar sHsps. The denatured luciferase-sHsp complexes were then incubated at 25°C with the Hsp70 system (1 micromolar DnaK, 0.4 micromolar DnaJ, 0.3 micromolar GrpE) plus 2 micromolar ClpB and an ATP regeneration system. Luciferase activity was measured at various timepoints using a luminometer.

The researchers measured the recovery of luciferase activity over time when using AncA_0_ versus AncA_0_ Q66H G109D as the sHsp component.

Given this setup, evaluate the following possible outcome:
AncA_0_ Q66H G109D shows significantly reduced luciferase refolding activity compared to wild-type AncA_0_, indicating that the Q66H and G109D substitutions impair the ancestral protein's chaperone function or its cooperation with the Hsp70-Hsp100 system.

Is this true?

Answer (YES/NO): NO